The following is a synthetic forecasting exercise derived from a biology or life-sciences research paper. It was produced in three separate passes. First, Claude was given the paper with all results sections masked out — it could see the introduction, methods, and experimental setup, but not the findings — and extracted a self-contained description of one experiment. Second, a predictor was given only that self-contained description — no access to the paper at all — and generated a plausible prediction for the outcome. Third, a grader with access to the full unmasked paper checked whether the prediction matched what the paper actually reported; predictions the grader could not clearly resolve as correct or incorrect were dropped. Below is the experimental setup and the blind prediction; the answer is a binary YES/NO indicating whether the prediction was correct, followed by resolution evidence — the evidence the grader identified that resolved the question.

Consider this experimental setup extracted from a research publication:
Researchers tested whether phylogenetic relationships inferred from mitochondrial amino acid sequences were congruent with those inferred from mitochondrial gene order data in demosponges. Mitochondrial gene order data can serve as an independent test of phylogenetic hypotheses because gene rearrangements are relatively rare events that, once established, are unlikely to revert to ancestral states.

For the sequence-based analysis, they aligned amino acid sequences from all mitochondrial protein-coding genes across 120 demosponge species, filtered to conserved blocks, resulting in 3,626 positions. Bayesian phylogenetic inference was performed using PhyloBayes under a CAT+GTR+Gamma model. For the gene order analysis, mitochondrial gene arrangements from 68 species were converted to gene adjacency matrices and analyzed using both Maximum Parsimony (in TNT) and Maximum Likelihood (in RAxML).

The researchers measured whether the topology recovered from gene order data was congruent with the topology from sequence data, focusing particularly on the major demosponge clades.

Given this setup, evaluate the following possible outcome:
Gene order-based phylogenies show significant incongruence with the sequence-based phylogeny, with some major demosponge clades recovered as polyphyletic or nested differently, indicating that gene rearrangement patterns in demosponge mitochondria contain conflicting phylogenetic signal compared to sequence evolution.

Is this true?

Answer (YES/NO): NO